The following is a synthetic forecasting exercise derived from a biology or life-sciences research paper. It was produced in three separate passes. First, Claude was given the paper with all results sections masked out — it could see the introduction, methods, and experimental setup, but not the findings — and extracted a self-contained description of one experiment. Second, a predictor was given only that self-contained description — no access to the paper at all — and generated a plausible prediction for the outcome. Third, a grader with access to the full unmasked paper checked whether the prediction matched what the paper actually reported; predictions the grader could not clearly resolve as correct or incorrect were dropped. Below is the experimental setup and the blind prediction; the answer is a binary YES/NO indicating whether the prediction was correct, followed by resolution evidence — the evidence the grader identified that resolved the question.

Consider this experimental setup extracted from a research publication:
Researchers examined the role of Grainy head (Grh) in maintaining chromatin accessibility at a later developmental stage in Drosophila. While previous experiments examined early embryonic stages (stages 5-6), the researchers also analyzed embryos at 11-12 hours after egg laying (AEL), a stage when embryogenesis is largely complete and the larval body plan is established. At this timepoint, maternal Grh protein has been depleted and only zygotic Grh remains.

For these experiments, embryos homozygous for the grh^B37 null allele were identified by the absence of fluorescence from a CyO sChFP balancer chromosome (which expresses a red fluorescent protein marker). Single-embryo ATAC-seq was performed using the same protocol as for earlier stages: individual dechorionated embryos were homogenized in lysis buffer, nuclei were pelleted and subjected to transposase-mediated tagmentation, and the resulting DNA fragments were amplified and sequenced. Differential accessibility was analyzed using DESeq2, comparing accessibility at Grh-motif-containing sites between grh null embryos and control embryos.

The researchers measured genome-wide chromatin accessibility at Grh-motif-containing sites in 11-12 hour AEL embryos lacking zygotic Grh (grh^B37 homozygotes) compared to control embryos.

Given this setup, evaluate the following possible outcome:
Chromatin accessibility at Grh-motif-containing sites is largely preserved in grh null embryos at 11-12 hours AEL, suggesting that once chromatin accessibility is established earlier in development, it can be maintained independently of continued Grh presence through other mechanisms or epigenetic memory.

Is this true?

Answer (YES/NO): NO